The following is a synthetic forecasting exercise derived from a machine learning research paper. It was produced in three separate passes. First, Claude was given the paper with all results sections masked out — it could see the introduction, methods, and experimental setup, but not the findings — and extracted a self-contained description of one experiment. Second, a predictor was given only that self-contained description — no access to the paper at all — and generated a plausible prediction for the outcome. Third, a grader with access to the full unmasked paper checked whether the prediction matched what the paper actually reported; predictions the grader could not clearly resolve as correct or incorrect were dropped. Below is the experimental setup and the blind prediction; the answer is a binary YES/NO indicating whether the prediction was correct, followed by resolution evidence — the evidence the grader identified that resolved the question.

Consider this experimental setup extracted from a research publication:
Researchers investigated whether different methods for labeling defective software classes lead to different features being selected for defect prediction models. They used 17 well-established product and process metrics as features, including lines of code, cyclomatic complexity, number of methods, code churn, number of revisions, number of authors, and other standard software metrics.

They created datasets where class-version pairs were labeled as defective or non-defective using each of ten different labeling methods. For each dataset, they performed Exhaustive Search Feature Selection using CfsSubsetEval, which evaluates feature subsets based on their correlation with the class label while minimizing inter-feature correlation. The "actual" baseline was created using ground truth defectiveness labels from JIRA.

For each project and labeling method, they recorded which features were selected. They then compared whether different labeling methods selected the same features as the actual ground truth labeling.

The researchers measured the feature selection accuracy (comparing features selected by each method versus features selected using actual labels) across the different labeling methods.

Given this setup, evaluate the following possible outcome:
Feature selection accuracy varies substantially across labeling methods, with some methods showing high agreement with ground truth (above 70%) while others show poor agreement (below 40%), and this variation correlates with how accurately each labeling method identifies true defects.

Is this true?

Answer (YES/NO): NO